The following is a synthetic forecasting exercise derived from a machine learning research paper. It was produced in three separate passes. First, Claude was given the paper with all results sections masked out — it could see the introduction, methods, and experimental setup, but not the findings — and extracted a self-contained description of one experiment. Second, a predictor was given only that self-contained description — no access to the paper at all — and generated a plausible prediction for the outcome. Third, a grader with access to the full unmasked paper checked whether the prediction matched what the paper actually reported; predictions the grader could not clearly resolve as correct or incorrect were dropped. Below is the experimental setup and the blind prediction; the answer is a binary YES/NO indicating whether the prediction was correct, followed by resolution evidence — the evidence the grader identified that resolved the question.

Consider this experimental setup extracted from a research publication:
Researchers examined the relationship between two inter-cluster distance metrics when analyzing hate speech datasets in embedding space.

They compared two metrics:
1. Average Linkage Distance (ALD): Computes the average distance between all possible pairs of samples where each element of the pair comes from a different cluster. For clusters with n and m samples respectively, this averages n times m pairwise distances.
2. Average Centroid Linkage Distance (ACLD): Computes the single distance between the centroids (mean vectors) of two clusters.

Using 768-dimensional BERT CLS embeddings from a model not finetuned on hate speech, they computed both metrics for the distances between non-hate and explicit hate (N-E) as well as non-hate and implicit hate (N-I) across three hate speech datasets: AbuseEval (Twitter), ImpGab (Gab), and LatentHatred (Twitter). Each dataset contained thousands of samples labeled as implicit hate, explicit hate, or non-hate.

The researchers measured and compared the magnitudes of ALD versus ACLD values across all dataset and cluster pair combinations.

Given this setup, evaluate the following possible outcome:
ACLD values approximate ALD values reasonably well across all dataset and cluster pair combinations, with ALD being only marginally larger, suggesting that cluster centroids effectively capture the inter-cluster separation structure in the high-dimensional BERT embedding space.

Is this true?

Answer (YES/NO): NO